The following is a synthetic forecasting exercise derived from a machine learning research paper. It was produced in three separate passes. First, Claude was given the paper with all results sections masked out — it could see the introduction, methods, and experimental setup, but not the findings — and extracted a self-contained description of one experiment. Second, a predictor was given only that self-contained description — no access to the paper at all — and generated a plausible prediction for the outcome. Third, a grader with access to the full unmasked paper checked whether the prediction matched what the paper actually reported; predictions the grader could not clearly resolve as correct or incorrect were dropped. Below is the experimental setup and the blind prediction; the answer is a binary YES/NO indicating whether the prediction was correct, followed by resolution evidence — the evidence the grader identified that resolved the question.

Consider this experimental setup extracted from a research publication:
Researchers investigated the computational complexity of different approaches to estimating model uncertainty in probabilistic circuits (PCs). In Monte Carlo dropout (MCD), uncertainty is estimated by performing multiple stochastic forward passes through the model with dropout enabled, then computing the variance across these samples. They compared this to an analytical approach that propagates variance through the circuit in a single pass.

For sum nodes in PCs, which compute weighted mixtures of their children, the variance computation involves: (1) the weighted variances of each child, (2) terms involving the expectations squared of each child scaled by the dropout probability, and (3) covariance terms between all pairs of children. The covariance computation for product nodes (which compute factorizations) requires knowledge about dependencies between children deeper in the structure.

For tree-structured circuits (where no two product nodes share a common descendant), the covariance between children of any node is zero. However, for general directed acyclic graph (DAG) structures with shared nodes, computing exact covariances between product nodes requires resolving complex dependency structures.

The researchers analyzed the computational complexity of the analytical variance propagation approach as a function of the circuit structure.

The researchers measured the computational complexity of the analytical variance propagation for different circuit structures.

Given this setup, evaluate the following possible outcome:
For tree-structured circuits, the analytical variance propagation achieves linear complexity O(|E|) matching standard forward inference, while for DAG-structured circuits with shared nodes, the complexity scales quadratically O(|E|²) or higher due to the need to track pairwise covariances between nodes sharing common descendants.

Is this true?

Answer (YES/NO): NO